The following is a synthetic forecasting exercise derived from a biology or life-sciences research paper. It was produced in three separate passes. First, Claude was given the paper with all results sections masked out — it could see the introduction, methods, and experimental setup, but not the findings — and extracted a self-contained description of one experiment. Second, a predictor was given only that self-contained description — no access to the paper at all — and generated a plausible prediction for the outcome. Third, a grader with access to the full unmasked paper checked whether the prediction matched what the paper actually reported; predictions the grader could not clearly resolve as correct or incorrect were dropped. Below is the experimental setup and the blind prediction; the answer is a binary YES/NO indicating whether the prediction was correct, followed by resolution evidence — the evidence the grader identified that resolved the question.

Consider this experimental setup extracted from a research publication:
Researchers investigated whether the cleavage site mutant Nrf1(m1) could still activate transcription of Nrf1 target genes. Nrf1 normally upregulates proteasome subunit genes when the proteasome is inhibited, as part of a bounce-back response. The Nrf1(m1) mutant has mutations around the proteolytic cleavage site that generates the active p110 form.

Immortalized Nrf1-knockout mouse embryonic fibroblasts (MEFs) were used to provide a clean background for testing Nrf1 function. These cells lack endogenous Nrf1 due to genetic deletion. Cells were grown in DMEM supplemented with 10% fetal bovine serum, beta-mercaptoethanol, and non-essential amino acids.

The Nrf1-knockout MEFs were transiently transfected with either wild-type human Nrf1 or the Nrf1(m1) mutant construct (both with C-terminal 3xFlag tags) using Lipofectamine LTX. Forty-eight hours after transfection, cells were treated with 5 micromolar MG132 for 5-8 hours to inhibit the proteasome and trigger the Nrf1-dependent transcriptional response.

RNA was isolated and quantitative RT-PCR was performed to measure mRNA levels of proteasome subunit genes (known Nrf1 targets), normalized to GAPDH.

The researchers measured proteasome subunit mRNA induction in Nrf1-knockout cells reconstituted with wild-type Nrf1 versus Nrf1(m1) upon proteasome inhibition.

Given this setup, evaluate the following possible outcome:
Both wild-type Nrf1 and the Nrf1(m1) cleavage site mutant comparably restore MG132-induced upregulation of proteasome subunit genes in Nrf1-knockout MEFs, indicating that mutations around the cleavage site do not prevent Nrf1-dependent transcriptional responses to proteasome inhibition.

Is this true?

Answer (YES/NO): NO